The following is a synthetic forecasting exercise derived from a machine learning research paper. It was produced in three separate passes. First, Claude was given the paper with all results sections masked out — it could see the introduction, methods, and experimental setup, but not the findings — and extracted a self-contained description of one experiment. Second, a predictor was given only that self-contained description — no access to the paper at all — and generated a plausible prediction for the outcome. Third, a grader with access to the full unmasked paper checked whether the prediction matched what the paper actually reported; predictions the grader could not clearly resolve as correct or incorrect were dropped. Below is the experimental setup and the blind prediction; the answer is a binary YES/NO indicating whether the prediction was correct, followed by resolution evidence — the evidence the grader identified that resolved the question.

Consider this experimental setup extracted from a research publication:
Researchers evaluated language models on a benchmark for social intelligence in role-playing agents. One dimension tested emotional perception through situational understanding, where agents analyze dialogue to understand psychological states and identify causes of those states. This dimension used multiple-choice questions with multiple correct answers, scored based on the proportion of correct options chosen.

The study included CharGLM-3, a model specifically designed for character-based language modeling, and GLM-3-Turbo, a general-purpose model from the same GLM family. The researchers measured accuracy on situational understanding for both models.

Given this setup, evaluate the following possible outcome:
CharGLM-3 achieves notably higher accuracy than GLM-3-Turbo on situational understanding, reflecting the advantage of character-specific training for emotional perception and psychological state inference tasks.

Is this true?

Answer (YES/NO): NO